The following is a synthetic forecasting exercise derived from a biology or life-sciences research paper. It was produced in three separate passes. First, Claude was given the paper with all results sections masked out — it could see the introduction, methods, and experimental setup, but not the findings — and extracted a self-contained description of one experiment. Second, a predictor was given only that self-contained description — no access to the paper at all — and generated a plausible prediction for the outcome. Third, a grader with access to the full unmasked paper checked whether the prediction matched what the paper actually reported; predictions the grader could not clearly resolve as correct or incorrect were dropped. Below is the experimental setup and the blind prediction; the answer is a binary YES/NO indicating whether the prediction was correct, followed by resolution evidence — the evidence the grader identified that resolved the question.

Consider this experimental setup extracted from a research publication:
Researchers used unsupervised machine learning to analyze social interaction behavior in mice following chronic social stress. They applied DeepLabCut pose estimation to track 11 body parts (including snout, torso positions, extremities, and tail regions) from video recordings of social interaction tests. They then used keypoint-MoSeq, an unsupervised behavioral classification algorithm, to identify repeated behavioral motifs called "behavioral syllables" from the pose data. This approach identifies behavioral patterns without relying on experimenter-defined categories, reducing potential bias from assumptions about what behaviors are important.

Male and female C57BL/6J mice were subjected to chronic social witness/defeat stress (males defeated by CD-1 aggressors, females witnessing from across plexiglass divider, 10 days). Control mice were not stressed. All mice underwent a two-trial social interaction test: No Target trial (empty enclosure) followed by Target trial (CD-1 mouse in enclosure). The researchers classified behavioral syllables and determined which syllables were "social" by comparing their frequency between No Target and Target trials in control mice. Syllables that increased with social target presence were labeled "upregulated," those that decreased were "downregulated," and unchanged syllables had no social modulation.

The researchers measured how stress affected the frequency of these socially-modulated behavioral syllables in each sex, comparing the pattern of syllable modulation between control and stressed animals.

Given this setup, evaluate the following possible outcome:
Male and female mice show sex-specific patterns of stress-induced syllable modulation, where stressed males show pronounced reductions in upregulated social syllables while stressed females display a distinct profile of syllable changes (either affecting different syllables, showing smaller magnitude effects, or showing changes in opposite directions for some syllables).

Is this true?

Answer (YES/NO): NO